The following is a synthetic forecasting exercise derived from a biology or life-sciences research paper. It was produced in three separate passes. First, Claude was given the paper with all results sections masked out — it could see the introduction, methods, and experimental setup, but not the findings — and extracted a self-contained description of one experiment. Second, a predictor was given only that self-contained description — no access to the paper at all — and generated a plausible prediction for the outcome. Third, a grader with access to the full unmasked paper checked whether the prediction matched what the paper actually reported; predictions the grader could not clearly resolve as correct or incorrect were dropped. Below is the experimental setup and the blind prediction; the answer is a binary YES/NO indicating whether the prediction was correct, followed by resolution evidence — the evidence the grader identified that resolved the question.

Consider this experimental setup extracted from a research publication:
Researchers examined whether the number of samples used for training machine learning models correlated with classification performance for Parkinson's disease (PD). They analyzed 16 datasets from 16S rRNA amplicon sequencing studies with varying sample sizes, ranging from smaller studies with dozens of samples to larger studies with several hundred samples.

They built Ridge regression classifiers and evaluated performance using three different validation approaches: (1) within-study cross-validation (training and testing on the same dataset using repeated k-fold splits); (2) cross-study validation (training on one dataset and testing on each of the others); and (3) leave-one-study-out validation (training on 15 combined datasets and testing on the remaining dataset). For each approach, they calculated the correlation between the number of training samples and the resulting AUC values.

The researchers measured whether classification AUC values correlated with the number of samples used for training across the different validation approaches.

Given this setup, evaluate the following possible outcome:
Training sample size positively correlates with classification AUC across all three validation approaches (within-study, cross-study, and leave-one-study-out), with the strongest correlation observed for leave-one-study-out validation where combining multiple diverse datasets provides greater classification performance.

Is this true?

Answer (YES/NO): NO